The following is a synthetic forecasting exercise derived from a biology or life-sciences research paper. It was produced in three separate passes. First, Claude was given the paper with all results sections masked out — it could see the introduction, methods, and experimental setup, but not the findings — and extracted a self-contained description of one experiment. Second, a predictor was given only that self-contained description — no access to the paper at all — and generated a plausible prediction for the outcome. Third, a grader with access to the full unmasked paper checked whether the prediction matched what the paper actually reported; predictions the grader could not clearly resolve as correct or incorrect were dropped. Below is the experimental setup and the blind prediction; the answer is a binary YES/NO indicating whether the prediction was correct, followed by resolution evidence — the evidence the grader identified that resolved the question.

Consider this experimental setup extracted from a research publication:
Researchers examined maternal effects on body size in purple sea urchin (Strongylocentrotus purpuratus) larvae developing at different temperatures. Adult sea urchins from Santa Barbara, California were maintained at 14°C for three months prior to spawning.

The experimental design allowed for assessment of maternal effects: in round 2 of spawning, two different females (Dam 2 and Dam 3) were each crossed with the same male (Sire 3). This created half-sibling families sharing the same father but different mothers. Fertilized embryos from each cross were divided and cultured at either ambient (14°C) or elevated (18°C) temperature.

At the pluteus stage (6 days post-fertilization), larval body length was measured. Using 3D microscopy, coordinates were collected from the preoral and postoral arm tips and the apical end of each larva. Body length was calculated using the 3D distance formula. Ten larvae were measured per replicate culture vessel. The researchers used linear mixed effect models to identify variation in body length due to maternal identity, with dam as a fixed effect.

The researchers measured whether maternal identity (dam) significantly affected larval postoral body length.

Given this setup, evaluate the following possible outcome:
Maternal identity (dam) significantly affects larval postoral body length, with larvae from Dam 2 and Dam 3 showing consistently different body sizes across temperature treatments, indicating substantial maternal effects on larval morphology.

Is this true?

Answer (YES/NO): NO